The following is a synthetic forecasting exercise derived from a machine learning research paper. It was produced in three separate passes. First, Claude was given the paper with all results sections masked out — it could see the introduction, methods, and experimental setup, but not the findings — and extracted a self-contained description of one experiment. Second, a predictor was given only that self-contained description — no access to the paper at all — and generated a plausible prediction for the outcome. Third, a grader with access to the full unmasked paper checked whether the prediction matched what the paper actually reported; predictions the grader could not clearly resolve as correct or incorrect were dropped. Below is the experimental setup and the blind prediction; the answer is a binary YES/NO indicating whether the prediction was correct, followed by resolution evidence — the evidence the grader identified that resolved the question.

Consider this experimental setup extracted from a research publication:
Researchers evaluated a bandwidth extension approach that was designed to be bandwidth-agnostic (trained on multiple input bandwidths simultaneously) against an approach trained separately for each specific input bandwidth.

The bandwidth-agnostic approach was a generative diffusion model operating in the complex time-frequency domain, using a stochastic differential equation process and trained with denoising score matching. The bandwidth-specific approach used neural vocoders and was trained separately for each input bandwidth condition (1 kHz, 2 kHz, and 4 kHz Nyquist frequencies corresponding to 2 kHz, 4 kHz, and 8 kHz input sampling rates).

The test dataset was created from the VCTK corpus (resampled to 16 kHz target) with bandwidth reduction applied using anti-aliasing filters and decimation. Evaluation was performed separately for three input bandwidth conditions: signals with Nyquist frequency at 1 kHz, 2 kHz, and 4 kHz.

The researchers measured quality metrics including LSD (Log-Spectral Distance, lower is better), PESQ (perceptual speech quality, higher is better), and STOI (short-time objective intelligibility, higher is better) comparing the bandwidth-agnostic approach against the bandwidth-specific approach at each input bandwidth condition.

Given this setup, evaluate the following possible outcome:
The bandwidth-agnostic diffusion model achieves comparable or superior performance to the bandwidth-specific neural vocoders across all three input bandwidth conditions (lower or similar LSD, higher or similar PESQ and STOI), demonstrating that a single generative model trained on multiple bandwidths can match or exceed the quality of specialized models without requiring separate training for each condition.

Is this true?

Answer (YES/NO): NO